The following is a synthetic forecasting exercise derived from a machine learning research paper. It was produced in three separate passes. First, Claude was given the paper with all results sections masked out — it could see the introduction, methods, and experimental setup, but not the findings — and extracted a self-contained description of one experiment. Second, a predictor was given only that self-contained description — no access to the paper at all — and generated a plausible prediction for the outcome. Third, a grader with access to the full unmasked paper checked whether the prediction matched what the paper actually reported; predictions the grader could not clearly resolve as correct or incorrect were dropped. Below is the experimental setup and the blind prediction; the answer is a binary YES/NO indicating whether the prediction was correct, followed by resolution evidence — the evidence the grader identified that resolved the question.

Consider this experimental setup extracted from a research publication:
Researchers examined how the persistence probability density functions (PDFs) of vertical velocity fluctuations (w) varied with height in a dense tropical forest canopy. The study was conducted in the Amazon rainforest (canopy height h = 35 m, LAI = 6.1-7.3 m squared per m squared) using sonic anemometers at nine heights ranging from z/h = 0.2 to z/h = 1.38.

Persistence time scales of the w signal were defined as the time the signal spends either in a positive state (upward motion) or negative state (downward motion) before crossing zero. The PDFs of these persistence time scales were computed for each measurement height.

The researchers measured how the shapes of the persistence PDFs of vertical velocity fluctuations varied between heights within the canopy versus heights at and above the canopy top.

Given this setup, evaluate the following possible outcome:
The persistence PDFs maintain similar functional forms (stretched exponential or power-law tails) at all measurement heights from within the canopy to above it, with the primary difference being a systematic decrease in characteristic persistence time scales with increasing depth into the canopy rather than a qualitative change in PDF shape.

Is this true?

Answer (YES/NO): NO